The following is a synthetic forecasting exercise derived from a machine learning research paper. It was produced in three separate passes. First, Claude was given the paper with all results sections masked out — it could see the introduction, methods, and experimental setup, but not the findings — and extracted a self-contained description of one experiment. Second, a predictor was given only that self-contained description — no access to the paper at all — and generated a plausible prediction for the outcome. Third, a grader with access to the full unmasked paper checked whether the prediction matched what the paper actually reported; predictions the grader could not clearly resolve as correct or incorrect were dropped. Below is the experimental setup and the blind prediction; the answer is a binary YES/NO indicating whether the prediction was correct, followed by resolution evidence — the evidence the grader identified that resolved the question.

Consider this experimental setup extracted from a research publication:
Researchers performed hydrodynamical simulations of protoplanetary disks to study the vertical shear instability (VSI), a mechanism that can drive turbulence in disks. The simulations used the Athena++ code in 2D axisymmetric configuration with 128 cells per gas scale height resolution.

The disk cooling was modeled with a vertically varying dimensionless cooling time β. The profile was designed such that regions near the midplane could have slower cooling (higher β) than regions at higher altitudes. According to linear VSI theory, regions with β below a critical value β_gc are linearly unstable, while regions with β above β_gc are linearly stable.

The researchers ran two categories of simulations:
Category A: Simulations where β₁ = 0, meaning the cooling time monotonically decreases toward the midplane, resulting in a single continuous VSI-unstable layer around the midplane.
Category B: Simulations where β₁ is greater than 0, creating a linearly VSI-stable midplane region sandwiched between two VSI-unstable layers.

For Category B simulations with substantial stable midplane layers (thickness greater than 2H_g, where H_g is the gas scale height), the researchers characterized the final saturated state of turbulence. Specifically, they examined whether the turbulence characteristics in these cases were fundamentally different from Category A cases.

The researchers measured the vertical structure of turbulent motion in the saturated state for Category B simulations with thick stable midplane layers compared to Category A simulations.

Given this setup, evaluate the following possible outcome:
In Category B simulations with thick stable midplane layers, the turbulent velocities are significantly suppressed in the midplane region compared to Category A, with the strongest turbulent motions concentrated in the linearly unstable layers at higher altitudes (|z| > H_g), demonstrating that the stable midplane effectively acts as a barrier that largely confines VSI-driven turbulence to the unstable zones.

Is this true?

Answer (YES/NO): YES